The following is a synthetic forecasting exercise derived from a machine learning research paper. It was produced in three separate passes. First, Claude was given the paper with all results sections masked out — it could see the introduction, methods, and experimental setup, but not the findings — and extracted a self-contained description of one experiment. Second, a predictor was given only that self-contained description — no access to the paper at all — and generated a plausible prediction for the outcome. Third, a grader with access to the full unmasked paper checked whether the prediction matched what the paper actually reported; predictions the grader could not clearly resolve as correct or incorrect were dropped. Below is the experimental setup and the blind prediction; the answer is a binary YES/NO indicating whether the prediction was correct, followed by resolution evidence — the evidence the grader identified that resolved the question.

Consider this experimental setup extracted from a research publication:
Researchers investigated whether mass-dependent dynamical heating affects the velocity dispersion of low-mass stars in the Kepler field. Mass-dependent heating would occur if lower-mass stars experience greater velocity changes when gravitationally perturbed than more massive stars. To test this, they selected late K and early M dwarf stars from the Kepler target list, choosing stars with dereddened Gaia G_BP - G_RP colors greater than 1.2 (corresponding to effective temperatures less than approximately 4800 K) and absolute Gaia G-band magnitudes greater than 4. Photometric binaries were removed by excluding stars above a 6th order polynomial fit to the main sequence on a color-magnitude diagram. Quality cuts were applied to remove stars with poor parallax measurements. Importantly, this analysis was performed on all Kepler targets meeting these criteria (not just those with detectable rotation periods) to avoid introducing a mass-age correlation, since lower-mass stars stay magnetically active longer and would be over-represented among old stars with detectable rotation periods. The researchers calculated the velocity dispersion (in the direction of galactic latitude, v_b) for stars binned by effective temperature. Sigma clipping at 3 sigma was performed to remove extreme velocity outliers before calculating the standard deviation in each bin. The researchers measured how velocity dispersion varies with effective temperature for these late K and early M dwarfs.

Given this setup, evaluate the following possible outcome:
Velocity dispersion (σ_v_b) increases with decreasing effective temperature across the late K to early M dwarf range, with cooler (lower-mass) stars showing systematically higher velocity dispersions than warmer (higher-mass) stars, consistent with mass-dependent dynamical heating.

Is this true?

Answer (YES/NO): NO